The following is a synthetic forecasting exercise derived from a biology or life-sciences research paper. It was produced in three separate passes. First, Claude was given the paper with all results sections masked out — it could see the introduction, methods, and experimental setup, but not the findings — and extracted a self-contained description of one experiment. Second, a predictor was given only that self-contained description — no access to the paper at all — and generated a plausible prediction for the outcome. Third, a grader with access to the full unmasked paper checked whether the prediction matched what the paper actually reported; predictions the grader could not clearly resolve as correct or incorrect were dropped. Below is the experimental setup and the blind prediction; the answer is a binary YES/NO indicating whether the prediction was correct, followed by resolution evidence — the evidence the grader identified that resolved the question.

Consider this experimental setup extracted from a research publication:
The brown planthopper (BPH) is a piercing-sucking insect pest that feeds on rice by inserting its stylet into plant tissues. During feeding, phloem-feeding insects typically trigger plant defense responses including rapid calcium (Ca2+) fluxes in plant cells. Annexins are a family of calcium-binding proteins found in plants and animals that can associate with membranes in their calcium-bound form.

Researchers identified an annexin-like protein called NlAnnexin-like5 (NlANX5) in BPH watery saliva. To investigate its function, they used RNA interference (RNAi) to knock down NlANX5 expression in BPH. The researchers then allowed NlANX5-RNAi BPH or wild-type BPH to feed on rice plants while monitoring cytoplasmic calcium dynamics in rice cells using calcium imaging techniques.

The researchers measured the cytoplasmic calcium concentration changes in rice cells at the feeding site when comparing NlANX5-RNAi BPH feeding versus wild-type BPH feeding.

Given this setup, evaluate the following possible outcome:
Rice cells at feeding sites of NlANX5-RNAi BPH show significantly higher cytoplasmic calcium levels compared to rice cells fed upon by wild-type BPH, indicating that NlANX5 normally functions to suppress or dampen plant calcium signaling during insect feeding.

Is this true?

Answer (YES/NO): YES